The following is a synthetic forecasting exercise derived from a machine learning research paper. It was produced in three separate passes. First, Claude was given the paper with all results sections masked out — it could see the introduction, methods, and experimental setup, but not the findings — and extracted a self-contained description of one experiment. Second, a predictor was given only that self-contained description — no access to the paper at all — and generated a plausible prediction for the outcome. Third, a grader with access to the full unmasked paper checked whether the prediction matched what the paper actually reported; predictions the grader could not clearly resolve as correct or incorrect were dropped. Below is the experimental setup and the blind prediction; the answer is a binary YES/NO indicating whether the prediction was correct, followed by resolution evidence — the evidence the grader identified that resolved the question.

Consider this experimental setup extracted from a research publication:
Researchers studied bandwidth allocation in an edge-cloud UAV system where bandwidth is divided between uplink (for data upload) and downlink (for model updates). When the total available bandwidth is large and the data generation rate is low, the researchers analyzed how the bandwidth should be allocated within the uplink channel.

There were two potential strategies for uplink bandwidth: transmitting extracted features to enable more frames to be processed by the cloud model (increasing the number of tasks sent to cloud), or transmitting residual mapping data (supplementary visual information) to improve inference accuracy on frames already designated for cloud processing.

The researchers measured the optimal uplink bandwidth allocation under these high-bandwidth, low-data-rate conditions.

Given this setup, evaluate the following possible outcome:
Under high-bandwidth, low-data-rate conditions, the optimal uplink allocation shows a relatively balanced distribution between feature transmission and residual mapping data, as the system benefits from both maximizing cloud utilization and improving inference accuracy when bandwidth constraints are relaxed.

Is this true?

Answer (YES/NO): NO